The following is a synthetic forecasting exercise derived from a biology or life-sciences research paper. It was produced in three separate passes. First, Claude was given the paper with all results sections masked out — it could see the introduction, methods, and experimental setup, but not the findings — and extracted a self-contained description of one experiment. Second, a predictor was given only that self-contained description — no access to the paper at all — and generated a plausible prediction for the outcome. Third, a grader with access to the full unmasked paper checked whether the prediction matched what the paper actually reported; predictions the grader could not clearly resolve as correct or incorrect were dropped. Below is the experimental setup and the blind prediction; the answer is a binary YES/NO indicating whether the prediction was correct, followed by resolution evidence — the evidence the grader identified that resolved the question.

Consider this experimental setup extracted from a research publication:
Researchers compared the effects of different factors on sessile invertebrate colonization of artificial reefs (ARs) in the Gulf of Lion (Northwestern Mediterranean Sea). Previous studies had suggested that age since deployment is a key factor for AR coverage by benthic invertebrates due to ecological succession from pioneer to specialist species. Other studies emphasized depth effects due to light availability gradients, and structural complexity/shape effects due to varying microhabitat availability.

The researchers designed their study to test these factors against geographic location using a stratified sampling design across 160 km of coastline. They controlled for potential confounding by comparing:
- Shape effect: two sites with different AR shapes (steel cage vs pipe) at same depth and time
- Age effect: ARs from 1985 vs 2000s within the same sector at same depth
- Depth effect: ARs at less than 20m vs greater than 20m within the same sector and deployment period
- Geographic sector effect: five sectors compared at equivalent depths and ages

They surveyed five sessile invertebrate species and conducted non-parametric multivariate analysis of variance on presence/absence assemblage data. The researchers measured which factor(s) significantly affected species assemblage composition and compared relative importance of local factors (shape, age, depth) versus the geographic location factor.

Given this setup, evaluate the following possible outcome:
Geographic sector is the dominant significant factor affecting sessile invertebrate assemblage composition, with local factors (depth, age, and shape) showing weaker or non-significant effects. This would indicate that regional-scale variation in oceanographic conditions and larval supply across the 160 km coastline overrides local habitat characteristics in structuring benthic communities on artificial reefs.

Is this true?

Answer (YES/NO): YES